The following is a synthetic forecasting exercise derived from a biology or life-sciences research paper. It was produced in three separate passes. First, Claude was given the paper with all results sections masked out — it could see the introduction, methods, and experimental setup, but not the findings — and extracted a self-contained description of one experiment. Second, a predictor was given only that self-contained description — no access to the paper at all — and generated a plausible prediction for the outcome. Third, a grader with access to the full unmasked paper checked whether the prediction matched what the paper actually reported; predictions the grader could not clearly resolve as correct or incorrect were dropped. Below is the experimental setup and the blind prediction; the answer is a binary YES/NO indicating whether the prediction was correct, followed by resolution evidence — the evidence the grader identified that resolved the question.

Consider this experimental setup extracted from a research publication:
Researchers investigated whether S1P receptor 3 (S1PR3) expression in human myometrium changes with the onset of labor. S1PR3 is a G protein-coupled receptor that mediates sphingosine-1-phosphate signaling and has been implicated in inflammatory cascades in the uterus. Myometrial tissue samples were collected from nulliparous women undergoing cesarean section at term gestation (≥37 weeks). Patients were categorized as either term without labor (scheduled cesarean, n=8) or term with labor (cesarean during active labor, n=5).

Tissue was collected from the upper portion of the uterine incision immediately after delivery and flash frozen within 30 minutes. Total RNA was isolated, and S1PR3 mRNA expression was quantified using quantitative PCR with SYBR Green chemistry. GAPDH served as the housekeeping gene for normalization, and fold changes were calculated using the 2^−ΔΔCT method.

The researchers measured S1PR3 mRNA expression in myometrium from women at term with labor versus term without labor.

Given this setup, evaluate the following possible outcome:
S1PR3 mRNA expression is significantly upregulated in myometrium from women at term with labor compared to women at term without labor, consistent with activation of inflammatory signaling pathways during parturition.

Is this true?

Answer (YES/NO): NO